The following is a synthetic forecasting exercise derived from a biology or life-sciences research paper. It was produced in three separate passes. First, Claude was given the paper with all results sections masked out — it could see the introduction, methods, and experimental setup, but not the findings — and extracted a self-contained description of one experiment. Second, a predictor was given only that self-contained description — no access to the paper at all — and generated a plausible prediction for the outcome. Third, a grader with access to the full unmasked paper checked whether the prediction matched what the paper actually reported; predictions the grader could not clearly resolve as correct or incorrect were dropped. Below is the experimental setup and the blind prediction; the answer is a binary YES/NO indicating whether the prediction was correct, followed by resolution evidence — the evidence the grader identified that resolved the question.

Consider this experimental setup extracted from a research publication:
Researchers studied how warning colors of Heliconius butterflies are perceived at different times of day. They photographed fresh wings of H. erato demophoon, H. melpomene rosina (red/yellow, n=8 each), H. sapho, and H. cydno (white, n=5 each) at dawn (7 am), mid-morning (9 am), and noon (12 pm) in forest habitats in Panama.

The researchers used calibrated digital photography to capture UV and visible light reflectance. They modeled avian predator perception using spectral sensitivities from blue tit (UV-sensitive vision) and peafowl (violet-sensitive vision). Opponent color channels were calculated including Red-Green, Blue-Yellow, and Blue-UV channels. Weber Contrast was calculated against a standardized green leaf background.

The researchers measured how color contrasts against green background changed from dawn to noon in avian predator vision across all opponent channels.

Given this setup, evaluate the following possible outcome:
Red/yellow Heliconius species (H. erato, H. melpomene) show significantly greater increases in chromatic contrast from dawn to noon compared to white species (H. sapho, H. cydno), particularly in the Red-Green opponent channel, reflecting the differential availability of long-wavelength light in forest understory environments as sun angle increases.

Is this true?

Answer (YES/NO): NO